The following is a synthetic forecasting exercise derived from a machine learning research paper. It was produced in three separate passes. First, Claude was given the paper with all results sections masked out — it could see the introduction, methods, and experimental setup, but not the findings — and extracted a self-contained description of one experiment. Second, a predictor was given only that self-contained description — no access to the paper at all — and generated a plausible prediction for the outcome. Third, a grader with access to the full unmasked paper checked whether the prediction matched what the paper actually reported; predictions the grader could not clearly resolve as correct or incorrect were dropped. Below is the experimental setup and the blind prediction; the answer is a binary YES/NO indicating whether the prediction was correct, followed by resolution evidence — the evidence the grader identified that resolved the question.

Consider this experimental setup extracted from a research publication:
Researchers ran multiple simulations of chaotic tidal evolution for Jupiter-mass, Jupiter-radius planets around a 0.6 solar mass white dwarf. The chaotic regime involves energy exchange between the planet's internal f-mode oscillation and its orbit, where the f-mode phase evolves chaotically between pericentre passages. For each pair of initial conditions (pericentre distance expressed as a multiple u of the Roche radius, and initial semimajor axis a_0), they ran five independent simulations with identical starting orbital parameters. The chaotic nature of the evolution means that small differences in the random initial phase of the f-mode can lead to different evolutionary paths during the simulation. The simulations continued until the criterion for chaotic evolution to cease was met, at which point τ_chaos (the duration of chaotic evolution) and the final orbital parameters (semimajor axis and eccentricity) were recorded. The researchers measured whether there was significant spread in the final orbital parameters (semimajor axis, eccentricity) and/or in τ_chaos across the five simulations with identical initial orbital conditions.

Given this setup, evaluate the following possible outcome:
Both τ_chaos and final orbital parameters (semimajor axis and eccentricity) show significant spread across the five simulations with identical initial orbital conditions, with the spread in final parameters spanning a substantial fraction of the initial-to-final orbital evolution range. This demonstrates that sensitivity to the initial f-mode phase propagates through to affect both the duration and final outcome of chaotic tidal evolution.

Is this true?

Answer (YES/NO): NO